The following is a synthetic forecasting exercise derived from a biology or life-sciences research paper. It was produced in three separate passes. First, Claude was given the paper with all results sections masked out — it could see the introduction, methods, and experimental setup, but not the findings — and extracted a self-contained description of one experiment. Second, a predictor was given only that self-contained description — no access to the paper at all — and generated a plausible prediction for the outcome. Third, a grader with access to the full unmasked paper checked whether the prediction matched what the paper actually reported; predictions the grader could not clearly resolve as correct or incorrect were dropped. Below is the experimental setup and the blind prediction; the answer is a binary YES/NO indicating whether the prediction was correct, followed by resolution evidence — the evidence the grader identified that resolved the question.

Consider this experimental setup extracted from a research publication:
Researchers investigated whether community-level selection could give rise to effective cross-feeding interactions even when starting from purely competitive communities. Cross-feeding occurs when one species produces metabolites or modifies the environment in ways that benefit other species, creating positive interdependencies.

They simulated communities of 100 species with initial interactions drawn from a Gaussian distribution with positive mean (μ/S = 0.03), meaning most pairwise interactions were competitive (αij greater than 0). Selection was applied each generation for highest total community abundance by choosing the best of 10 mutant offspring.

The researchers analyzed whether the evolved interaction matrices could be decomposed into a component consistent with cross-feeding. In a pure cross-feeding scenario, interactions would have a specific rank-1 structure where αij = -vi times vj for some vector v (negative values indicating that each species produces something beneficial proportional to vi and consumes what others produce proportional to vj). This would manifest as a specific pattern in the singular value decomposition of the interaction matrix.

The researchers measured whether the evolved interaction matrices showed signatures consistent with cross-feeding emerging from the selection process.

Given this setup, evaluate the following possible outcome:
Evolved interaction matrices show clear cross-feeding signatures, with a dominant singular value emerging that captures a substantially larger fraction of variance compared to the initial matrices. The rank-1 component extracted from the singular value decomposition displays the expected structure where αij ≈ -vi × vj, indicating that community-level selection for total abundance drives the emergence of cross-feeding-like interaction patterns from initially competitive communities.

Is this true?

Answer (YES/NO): NO